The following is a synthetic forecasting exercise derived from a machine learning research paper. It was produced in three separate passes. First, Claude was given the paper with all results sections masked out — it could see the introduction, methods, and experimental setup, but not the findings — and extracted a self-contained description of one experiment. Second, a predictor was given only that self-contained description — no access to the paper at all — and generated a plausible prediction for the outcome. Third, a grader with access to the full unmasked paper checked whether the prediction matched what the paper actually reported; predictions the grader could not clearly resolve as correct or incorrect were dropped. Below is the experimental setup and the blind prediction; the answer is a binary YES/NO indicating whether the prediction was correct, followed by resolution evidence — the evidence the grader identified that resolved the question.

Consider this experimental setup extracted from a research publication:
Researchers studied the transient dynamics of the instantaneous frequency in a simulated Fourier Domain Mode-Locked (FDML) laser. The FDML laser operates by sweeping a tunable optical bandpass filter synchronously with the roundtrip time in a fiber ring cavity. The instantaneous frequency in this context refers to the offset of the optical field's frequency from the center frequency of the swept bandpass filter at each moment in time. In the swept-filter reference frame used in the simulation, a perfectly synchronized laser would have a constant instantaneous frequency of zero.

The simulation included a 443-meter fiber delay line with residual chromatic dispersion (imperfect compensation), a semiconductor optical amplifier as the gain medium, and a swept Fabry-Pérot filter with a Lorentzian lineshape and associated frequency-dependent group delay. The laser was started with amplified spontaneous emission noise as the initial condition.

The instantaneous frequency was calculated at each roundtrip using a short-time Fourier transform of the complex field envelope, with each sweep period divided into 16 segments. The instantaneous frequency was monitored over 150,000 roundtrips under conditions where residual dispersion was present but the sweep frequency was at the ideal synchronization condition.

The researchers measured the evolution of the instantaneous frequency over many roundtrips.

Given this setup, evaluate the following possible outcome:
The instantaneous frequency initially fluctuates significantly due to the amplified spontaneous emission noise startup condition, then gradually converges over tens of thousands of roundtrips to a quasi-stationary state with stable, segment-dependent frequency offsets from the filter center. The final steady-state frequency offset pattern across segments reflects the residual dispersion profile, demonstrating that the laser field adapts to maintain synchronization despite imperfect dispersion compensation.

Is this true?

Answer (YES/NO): NO